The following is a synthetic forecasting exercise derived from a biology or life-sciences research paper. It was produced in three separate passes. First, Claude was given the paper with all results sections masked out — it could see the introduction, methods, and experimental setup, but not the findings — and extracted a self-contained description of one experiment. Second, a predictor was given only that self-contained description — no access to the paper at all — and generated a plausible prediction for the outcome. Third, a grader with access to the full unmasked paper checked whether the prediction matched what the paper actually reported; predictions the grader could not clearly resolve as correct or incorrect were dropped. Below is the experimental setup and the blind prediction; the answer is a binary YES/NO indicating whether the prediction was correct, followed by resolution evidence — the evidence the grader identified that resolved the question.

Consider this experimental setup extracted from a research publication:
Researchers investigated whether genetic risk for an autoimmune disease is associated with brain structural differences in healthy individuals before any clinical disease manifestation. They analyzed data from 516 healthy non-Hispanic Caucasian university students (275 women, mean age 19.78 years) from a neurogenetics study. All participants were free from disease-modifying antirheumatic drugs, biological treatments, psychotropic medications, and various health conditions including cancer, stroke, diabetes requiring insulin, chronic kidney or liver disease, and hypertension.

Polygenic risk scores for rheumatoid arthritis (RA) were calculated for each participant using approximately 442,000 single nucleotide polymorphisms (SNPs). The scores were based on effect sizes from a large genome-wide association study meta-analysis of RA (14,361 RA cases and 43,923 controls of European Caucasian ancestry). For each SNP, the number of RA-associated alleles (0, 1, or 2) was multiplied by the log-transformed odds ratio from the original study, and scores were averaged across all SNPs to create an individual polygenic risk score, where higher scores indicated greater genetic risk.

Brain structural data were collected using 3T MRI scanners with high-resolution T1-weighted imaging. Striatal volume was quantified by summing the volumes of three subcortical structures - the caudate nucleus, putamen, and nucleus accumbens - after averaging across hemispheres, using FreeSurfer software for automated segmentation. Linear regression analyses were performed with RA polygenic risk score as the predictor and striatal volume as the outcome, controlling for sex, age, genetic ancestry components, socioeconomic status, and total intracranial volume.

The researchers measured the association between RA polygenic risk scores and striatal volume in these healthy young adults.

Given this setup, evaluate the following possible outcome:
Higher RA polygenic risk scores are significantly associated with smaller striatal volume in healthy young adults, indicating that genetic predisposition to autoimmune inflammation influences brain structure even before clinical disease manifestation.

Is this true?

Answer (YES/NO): NO